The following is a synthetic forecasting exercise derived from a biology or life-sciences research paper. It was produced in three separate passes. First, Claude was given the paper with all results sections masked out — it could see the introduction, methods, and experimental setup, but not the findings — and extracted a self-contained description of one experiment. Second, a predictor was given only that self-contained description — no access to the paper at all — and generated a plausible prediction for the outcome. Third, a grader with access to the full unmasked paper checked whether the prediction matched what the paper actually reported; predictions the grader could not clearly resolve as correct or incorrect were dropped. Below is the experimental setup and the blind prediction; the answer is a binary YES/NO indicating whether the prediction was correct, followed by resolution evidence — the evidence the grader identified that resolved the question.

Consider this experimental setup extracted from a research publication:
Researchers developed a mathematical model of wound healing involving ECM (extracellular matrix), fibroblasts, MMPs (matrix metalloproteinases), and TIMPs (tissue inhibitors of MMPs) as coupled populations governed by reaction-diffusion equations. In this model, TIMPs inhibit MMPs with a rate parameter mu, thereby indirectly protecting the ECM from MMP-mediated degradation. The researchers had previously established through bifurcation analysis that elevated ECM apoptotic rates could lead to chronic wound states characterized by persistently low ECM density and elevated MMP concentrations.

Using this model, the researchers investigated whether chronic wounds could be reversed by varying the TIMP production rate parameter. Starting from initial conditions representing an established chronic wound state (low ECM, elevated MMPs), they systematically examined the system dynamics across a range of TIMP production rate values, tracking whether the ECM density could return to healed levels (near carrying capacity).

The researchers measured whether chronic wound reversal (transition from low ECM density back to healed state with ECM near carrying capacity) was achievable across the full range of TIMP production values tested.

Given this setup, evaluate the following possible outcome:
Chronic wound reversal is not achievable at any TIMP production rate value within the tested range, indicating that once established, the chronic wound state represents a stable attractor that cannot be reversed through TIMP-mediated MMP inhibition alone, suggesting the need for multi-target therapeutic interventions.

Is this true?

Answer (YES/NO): NO